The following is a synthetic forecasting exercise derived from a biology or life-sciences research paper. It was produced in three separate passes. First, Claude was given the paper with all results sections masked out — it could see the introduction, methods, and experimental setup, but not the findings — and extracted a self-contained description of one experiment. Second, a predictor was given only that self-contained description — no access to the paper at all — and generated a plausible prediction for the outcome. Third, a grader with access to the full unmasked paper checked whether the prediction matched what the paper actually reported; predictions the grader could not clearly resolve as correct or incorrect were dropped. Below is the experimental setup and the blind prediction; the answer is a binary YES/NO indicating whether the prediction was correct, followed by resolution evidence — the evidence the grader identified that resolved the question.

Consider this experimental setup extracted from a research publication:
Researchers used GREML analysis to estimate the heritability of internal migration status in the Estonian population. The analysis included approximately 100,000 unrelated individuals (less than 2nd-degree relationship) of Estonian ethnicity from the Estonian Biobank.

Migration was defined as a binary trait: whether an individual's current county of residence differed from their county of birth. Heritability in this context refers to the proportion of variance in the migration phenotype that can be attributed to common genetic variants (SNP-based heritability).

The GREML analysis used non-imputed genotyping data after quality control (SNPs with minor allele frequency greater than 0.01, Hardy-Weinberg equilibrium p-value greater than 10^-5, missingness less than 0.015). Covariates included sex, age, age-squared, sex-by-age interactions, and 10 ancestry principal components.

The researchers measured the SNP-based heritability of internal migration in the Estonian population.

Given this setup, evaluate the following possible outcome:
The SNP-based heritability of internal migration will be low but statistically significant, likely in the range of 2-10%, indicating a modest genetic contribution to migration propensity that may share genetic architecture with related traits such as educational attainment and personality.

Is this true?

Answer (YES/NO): NO